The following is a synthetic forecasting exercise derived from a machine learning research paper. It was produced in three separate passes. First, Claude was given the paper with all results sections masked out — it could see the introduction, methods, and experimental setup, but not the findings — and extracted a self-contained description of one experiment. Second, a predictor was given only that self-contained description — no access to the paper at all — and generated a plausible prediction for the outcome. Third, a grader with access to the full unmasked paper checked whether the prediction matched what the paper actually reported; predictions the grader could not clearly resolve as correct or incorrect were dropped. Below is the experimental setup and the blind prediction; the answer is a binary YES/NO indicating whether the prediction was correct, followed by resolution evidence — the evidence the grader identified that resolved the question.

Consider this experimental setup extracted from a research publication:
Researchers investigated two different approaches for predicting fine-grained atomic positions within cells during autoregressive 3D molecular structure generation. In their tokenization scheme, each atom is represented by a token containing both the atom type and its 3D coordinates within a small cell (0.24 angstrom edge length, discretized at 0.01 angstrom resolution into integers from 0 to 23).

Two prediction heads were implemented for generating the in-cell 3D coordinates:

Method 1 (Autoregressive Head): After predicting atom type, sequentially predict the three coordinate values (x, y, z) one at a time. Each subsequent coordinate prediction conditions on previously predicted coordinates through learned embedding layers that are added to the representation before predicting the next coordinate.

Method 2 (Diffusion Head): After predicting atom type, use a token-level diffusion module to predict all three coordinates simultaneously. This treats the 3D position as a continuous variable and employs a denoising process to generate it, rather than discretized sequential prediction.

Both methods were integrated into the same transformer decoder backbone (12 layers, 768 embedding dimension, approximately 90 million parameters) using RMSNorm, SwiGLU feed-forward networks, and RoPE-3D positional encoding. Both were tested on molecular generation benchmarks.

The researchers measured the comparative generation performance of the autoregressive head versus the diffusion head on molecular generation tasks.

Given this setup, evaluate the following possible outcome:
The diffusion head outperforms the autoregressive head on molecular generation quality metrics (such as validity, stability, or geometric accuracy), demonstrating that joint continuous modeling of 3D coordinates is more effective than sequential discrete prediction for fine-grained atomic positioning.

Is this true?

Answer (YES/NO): NO